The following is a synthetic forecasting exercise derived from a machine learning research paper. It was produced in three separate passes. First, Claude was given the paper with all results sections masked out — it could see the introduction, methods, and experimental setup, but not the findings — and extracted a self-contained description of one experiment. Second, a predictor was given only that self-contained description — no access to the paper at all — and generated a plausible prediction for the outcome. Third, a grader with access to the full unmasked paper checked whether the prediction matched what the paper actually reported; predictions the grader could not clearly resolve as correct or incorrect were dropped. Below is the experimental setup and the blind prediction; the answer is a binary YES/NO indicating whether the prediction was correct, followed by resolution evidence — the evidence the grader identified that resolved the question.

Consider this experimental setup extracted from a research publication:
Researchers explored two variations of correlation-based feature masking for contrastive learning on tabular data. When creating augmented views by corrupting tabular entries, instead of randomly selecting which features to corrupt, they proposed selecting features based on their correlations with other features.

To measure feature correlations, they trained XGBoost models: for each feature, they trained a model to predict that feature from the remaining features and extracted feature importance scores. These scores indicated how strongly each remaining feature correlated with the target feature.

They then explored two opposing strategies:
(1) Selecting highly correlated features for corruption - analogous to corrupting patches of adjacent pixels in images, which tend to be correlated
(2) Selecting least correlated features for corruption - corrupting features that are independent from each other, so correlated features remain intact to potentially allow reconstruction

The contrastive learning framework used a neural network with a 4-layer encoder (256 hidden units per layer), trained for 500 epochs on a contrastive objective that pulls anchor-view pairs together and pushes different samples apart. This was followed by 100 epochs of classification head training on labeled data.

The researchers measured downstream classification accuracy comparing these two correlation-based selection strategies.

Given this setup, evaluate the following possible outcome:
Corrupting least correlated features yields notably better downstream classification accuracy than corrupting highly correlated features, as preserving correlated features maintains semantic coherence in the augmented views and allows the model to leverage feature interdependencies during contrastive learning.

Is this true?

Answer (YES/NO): NO